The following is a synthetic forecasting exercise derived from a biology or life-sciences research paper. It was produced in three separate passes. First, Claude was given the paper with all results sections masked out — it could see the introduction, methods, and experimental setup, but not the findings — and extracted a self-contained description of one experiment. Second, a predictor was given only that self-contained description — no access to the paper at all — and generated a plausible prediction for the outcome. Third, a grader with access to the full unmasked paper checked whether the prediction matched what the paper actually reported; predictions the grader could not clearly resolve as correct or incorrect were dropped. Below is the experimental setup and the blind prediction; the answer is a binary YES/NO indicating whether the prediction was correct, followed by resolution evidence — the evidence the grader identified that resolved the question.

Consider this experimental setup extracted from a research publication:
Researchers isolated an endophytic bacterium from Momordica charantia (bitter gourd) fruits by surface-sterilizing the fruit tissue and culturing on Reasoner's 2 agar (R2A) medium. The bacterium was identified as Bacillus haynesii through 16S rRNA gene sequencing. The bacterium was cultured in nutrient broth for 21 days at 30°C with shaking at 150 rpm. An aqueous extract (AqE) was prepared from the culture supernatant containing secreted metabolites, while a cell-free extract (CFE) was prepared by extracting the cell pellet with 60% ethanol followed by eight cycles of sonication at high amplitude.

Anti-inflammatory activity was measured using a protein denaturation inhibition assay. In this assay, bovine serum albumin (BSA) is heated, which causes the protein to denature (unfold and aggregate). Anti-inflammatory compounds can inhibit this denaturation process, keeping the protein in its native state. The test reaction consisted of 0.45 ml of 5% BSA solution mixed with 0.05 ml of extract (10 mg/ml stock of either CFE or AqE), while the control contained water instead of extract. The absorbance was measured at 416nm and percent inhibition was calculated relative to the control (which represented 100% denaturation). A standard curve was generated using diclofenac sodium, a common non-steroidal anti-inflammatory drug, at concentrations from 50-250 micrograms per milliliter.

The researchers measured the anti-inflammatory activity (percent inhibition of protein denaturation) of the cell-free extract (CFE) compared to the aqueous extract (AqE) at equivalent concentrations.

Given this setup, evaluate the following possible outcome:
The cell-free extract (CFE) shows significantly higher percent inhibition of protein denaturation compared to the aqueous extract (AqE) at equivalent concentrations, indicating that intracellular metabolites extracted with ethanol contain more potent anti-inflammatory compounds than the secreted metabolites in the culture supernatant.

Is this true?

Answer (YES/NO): NO